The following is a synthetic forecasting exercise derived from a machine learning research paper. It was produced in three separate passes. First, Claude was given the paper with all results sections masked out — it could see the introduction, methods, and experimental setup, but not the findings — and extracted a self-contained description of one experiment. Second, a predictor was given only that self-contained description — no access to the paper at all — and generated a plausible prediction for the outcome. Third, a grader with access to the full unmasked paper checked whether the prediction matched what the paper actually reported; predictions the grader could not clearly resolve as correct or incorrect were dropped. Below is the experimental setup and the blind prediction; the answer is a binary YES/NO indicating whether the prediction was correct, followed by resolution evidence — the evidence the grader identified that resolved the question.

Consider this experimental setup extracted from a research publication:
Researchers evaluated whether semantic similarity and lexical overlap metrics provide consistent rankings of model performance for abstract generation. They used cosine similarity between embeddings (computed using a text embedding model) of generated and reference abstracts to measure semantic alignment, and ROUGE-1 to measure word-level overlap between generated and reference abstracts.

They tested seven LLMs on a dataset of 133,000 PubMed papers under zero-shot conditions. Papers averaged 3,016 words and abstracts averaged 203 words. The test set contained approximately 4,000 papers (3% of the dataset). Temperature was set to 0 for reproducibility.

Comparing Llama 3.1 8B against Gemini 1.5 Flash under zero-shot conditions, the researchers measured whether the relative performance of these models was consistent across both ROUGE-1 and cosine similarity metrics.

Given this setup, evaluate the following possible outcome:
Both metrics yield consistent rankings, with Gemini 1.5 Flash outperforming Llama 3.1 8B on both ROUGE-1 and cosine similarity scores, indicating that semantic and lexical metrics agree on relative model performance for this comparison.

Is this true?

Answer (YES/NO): YES